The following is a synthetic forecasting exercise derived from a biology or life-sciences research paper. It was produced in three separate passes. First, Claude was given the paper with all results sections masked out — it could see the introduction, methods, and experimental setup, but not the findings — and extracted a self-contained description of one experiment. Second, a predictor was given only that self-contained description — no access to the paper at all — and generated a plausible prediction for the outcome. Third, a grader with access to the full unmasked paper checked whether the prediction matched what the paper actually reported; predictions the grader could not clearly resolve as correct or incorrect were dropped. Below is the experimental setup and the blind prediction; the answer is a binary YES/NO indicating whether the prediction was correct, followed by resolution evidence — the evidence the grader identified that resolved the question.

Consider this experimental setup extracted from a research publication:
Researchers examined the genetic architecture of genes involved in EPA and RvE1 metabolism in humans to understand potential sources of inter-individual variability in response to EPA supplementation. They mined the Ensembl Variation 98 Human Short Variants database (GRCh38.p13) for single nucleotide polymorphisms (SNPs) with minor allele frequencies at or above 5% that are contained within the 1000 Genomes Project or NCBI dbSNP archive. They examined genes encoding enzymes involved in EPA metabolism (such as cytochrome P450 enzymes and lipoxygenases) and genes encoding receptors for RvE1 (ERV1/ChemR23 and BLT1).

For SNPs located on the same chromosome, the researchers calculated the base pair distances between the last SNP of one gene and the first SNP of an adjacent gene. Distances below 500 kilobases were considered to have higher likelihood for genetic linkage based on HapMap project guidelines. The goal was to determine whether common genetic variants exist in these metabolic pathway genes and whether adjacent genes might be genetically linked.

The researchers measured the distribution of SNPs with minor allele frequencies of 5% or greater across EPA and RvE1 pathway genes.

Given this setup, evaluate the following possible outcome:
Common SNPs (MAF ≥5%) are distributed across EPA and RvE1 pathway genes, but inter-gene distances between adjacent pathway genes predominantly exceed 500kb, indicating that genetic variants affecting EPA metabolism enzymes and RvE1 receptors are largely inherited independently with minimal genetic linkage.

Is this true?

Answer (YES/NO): NO